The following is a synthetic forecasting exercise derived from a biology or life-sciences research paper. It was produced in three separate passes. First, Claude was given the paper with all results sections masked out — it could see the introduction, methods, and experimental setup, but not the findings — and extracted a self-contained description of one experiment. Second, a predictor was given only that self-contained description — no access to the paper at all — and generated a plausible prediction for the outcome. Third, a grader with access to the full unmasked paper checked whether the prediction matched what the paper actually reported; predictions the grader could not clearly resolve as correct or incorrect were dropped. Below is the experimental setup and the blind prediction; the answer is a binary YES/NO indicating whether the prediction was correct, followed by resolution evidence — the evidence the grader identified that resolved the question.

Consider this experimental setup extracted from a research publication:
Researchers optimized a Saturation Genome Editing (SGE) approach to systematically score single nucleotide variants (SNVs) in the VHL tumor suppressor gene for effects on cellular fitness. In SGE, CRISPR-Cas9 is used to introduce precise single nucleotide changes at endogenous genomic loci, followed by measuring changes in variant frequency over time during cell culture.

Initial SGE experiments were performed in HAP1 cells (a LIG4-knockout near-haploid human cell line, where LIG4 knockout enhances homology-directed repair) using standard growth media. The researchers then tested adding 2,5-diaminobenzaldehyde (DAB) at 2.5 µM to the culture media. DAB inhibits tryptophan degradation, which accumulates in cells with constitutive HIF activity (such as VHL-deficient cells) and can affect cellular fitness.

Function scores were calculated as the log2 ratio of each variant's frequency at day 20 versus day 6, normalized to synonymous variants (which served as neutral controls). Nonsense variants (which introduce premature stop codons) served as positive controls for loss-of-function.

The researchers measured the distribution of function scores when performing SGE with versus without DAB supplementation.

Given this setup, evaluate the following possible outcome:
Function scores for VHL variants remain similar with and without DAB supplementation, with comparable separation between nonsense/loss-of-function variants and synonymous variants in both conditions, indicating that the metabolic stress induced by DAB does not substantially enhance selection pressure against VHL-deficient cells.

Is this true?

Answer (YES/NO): NO